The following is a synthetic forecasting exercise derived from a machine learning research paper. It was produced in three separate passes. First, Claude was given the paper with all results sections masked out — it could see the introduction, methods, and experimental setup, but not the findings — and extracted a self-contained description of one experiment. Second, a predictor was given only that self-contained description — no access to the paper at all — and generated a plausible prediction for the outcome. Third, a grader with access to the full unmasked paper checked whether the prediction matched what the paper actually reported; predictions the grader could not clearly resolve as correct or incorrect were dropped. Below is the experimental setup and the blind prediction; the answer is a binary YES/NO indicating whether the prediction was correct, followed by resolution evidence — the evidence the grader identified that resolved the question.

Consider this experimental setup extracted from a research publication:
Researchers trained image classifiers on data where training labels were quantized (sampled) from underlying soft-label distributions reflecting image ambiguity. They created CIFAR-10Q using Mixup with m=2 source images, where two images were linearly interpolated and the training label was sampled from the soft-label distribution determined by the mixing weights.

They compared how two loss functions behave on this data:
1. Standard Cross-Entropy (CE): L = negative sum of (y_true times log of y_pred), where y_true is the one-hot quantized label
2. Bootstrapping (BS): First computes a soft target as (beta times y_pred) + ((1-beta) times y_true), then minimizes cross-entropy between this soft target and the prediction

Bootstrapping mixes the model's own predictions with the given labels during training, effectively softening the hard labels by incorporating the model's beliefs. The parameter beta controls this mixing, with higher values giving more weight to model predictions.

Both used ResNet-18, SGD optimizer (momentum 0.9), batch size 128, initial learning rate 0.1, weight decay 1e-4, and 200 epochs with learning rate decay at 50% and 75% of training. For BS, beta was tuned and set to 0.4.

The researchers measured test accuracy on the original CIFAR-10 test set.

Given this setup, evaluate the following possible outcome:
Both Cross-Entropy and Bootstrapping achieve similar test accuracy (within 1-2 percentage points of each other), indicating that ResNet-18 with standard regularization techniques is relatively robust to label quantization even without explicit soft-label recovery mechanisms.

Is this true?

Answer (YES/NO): NO